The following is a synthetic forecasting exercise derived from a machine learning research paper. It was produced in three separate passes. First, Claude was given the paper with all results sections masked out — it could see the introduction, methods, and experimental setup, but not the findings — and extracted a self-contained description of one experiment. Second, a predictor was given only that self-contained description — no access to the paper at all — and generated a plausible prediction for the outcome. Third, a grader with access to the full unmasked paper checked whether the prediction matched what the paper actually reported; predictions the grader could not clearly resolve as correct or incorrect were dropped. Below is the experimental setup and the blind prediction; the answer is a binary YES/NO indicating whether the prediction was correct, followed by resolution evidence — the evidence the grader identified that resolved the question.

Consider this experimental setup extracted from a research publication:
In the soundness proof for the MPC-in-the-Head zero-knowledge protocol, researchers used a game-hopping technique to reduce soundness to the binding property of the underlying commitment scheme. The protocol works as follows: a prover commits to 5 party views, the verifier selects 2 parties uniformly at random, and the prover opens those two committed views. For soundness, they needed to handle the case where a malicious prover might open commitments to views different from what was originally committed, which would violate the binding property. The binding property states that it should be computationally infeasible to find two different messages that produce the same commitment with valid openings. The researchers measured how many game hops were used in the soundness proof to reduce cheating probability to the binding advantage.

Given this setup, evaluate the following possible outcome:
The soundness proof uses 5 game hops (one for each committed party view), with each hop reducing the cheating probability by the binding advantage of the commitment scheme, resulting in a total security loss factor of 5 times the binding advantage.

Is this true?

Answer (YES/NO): NO